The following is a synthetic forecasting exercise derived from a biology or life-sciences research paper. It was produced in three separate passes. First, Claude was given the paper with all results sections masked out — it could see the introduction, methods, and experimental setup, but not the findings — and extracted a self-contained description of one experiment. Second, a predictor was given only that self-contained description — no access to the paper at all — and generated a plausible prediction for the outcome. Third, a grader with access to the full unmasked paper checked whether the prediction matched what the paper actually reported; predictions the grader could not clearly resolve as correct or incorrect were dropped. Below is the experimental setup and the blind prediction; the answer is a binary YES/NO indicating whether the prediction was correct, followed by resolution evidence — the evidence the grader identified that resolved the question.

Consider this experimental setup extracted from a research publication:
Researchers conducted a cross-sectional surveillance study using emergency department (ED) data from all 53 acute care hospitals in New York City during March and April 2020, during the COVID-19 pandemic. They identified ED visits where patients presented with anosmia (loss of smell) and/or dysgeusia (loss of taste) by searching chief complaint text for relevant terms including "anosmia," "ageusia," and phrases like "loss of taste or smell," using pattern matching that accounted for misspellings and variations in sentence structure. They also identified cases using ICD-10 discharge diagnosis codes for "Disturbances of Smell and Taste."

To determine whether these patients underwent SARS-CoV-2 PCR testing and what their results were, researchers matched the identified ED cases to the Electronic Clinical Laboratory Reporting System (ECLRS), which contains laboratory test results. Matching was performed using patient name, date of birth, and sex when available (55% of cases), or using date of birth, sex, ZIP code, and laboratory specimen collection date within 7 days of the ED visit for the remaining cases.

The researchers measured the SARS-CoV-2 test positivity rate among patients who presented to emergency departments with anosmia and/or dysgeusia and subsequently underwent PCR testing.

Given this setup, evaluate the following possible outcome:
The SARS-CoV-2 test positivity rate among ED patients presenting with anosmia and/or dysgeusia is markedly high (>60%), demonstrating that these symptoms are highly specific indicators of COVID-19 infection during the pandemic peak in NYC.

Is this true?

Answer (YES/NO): YES